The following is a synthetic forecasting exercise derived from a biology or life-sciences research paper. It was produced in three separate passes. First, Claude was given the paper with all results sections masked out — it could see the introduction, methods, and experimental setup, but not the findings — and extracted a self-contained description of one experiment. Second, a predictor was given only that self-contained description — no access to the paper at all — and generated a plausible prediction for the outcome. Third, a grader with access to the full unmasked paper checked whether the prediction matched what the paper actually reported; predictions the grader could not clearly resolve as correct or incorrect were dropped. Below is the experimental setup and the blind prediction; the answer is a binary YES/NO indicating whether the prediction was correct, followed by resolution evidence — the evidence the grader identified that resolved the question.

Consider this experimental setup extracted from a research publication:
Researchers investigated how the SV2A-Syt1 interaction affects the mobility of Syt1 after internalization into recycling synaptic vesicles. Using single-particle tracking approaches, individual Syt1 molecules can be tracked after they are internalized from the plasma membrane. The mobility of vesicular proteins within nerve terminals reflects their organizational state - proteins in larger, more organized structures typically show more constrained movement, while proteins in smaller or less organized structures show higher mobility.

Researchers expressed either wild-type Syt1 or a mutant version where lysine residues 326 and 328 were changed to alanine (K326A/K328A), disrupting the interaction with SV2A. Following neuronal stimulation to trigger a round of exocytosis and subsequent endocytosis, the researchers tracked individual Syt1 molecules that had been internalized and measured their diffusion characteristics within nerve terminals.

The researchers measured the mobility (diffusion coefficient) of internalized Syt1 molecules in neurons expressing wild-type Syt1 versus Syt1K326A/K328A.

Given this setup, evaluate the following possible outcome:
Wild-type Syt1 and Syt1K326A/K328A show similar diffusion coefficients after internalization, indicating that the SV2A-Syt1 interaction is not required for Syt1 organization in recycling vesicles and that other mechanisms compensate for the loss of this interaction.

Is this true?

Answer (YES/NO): NO